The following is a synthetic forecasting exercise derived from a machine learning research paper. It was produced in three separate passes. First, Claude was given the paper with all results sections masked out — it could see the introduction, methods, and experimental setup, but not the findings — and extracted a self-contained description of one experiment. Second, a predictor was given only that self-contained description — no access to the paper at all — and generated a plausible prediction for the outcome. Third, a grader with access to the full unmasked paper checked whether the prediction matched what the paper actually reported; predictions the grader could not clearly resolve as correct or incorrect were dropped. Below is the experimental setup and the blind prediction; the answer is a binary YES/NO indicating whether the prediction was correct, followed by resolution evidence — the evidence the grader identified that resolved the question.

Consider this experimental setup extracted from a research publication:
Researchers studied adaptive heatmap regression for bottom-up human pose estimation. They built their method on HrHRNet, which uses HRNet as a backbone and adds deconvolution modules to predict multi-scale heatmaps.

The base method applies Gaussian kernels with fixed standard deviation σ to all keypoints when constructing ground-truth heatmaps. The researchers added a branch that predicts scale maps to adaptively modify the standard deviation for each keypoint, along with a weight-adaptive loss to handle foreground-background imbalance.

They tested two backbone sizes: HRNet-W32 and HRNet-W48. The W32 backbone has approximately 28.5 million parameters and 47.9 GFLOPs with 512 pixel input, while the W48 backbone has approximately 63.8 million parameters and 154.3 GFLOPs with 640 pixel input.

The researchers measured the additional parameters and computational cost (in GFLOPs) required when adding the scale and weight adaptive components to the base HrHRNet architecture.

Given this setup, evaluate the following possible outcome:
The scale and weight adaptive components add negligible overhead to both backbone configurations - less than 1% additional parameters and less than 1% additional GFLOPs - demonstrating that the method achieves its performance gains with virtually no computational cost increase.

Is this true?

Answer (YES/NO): YES